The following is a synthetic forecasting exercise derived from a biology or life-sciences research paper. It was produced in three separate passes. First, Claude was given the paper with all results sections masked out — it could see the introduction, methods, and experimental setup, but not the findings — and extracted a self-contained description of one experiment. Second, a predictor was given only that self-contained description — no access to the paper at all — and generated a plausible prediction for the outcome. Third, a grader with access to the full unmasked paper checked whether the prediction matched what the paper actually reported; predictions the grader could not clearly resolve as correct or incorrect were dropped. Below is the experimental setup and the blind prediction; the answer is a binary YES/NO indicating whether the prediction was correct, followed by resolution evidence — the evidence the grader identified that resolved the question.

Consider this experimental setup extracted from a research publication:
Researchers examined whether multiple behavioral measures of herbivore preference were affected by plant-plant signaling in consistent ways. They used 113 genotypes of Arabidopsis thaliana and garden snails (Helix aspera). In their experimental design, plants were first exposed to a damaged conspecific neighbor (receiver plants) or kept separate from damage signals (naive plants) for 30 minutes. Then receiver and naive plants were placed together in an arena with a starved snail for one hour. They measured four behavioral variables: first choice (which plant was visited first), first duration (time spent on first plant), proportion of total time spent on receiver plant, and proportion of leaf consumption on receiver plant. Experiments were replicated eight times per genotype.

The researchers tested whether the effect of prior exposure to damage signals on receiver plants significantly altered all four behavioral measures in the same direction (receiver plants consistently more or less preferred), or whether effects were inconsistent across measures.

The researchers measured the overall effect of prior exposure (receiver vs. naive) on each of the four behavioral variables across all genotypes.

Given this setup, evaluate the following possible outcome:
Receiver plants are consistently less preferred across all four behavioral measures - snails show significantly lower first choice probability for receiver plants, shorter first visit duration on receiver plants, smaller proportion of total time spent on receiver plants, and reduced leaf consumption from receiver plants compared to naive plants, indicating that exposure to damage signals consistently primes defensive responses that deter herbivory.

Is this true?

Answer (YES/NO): NO